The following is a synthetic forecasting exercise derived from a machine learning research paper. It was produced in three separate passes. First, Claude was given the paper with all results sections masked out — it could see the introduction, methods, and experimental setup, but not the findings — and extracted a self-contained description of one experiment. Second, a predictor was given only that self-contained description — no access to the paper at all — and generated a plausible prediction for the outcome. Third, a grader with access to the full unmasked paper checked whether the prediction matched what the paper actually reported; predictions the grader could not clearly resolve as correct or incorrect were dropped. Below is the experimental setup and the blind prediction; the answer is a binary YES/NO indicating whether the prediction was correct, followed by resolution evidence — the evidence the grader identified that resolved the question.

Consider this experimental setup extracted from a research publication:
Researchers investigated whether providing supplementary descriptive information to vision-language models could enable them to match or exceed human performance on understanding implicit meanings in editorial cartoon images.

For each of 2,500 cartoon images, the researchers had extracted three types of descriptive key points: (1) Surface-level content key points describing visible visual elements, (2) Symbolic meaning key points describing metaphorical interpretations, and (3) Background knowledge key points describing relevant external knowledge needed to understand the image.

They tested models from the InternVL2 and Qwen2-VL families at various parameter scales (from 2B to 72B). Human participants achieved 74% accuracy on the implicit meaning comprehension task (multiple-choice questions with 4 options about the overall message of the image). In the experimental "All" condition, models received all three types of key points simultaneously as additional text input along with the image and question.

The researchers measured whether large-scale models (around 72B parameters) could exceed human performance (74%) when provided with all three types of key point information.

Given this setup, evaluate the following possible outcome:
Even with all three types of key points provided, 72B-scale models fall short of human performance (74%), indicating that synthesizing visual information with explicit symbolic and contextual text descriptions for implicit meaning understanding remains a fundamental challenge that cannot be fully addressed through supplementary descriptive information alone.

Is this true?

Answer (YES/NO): NO